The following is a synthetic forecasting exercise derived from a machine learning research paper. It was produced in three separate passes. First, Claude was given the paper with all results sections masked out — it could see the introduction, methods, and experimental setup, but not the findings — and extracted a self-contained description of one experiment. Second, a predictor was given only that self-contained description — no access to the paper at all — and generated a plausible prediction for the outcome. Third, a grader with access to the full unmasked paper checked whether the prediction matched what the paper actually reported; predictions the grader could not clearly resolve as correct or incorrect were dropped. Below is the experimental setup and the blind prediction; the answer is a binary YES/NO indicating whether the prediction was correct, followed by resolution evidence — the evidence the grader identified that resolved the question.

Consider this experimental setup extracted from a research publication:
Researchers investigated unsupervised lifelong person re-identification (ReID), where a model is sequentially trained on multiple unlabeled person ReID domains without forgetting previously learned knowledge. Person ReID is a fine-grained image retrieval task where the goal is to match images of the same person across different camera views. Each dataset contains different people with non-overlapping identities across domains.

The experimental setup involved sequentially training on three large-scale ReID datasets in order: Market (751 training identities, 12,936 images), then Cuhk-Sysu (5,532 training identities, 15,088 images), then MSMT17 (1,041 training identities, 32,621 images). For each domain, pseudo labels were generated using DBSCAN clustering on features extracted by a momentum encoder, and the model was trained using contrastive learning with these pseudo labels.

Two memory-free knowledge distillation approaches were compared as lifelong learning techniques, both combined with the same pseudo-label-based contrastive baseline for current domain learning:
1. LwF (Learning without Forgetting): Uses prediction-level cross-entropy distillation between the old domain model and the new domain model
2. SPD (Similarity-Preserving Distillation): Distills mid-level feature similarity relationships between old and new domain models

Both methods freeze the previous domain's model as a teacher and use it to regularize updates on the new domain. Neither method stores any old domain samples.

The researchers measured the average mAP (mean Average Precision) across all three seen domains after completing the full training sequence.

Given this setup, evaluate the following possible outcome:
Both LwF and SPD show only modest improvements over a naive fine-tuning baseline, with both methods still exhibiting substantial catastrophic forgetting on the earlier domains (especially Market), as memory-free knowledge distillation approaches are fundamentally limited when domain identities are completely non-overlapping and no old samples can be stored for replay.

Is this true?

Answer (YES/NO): NO